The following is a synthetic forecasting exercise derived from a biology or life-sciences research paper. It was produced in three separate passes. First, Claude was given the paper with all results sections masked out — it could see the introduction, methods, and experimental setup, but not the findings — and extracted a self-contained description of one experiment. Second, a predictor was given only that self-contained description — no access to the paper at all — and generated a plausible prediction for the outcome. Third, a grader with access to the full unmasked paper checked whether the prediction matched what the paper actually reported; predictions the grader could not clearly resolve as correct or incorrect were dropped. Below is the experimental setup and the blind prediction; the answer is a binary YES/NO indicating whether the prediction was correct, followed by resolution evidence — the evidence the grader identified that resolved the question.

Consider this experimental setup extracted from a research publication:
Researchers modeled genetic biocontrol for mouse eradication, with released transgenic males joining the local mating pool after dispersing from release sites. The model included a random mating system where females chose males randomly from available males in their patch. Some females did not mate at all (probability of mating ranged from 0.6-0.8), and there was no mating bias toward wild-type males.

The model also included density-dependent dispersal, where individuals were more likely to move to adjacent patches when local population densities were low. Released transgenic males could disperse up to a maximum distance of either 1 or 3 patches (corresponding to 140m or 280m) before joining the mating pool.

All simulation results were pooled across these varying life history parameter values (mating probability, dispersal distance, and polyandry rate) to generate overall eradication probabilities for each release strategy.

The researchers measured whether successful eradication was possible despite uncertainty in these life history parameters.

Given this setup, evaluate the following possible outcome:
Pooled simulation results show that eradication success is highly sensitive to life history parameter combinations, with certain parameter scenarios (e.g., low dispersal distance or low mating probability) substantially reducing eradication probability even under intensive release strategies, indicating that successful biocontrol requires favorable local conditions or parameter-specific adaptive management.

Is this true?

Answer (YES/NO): NO